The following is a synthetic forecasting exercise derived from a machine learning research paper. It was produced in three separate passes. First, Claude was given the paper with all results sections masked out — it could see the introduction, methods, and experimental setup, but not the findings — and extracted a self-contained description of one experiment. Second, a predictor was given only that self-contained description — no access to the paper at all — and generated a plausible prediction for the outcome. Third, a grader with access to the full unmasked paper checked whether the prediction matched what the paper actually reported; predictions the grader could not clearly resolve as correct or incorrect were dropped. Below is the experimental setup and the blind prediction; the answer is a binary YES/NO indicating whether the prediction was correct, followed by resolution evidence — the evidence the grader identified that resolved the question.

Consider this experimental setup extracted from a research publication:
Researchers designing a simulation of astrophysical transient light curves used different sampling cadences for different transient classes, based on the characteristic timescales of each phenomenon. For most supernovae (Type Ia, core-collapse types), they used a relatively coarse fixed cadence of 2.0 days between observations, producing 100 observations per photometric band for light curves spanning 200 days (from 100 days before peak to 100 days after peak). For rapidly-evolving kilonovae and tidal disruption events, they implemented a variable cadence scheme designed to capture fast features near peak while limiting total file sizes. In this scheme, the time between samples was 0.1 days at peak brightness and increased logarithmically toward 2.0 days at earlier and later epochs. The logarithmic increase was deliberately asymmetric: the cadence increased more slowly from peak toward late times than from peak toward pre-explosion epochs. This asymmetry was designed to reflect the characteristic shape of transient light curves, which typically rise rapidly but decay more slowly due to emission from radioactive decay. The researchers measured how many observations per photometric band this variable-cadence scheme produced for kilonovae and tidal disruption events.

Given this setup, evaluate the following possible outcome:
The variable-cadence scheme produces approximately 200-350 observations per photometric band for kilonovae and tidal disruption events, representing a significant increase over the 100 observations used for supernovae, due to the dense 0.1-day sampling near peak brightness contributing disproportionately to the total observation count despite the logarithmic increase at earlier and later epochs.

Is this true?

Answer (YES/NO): YES